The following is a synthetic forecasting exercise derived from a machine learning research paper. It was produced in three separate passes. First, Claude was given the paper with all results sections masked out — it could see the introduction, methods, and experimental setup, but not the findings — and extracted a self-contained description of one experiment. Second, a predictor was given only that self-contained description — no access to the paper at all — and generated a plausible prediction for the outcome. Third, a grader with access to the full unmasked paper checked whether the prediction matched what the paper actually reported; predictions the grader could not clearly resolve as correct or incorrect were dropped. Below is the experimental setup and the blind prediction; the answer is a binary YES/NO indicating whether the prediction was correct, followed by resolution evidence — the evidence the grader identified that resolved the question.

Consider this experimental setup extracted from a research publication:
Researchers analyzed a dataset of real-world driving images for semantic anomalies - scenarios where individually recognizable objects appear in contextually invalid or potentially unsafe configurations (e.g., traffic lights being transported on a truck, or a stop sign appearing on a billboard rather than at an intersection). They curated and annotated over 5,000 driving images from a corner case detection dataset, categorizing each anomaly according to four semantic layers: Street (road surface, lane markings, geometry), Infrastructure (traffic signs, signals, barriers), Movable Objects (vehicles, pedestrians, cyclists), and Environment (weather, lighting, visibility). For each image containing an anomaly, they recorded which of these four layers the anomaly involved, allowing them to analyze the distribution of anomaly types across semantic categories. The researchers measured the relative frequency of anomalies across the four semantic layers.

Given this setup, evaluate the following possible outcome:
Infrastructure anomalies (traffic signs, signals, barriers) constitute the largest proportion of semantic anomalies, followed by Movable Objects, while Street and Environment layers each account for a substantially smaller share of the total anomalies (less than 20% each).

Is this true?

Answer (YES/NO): NO